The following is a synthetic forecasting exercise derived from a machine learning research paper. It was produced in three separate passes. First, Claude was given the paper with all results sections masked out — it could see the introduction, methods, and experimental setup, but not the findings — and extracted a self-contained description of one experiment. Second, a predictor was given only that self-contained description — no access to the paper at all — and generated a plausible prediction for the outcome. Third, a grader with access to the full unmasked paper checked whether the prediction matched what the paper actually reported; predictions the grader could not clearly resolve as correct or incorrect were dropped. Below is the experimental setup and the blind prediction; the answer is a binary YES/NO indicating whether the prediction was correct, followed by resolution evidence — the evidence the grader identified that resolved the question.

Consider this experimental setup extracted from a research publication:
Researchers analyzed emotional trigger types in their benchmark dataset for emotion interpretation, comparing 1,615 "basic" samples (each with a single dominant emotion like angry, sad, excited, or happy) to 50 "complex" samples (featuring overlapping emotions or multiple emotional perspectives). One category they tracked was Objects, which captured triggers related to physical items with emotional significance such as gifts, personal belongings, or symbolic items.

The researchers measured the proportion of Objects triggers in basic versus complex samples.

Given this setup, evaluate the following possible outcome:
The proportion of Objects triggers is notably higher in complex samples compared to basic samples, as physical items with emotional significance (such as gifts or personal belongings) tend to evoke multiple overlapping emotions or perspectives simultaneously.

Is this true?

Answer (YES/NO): YES